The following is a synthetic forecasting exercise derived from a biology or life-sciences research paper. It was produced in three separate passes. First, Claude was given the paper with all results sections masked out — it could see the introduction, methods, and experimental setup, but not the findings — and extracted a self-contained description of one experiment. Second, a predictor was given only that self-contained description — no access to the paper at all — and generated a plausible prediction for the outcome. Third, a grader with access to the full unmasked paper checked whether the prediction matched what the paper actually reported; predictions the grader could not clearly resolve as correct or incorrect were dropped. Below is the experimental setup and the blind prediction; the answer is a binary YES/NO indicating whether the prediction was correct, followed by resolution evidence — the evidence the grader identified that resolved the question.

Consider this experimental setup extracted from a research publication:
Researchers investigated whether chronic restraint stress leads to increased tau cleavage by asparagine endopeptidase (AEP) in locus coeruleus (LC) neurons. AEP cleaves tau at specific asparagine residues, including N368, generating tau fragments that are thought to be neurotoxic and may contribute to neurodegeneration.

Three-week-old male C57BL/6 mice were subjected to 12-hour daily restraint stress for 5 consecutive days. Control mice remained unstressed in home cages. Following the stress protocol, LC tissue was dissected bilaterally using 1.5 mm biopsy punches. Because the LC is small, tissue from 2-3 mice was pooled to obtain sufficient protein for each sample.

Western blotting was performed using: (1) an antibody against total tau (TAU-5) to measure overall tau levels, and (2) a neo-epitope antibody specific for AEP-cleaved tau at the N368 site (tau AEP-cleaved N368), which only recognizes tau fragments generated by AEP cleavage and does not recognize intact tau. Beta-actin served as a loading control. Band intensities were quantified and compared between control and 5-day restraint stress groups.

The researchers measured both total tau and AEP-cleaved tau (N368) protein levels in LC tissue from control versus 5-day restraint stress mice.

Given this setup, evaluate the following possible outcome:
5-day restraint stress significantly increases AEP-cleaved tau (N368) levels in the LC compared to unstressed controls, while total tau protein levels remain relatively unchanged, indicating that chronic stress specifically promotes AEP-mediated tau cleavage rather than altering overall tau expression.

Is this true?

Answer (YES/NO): NO